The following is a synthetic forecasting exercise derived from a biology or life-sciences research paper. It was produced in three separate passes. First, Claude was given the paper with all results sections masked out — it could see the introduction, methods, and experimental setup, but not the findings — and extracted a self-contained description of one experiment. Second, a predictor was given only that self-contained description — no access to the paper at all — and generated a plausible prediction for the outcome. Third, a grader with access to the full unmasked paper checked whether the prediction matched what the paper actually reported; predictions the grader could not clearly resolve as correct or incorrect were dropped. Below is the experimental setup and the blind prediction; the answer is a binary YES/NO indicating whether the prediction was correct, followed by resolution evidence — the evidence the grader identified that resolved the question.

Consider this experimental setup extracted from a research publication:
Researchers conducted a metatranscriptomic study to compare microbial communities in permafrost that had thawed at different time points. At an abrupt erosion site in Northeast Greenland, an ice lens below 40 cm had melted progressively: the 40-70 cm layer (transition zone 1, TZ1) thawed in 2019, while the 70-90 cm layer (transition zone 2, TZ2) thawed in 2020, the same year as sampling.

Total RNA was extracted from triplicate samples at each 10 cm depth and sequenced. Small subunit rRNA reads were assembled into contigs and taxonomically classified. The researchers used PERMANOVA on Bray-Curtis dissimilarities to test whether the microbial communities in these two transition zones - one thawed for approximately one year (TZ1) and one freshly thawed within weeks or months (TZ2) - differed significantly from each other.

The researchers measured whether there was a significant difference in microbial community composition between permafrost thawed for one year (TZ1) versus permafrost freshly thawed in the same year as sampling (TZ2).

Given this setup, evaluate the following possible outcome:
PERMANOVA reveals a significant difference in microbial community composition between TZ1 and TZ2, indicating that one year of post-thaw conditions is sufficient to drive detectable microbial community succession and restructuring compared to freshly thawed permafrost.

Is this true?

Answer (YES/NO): NO